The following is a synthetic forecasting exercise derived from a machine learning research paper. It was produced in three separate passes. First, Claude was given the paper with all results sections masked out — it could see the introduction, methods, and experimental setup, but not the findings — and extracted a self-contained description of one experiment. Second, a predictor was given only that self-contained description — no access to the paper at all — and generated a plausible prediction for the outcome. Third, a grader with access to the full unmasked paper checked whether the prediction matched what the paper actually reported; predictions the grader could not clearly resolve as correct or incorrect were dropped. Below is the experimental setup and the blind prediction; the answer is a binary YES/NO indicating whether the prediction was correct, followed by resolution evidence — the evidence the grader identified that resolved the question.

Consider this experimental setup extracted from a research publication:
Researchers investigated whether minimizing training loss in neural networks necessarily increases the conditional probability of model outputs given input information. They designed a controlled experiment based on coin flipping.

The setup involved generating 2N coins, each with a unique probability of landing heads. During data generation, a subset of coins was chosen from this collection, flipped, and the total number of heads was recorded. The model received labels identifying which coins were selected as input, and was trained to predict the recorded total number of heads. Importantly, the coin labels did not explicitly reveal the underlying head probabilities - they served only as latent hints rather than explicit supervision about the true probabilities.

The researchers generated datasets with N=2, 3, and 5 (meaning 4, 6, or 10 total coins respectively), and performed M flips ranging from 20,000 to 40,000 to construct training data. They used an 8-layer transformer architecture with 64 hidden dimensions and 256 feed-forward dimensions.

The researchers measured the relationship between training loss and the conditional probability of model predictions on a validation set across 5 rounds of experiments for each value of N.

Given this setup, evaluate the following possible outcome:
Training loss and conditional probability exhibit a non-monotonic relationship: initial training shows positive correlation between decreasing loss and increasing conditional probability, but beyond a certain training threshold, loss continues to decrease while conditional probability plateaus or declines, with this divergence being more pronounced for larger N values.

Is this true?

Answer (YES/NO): NO